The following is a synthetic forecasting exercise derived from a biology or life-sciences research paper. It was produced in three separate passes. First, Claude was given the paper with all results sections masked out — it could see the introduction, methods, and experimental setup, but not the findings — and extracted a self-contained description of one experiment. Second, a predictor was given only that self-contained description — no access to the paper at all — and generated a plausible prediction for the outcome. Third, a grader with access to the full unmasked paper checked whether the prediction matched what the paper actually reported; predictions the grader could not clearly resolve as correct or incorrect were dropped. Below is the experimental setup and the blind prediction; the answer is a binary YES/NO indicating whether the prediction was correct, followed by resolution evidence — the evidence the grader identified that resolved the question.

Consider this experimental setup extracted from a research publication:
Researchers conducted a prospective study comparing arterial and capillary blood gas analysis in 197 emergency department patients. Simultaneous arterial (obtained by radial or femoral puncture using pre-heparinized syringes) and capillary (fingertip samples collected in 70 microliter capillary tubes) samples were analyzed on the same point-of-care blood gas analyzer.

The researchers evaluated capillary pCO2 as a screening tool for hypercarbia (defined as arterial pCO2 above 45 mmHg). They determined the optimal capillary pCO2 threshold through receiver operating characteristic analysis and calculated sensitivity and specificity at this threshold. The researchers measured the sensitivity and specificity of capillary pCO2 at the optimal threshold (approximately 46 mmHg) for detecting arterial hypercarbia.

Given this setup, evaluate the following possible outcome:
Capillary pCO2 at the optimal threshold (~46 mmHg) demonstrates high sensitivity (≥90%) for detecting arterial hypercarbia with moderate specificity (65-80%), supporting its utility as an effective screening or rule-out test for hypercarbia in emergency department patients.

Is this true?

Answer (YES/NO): NO